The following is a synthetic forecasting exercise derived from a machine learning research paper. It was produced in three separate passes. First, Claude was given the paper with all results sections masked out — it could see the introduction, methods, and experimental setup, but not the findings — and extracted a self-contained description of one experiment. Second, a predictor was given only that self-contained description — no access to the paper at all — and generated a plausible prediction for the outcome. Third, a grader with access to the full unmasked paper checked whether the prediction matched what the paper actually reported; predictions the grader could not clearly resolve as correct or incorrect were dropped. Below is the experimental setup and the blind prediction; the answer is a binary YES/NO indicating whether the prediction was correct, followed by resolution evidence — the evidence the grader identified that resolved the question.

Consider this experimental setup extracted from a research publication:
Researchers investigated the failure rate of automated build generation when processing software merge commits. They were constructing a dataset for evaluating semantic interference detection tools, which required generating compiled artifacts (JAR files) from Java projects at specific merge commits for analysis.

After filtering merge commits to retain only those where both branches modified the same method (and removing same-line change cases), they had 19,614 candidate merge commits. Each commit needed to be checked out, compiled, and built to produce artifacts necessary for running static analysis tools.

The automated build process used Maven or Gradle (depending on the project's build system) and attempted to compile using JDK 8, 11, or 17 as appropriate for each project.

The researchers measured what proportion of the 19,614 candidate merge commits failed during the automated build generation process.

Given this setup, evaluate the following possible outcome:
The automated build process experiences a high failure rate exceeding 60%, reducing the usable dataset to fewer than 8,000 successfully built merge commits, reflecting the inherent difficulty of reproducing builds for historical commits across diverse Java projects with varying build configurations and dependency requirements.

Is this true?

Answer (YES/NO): YES